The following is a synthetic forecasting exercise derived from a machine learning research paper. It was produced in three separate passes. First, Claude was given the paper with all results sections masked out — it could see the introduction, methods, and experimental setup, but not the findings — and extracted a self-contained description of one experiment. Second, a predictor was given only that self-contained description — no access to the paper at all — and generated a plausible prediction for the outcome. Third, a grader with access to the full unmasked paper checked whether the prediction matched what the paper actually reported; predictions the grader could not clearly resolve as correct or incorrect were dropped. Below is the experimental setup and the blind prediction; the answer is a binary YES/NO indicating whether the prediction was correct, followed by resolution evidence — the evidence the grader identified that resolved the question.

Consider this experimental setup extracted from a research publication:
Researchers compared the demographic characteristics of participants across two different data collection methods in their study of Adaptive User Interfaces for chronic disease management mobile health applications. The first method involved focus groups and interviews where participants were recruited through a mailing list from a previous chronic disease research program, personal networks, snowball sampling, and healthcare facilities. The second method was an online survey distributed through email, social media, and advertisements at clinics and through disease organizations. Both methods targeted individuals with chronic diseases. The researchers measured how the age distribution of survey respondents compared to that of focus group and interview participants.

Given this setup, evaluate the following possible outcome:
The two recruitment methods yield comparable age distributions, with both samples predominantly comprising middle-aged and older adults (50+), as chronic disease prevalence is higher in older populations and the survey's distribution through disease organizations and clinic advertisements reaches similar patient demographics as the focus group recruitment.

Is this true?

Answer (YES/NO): NO